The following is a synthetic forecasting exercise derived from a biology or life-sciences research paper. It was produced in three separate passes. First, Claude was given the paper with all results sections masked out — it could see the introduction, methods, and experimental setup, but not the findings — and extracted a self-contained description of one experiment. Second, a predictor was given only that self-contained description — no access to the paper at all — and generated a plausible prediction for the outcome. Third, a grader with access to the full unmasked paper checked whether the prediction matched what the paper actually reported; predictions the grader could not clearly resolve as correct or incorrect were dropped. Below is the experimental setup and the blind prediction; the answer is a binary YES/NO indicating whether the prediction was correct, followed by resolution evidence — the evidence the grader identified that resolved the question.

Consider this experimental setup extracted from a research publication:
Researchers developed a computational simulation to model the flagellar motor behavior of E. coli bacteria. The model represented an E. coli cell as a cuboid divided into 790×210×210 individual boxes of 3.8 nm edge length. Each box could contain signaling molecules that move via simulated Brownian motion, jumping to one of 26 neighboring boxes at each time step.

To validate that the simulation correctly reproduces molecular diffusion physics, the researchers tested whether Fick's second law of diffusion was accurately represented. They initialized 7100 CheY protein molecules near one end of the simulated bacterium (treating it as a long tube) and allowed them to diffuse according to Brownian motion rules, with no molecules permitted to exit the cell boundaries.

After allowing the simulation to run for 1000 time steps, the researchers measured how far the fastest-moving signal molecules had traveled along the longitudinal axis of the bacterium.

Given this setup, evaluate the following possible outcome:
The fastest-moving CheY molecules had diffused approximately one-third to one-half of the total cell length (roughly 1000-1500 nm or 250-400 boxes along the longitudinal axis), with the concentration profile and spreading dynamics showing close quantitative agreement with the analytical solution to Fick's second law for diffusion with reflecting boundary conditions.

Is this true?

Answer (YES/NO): NO